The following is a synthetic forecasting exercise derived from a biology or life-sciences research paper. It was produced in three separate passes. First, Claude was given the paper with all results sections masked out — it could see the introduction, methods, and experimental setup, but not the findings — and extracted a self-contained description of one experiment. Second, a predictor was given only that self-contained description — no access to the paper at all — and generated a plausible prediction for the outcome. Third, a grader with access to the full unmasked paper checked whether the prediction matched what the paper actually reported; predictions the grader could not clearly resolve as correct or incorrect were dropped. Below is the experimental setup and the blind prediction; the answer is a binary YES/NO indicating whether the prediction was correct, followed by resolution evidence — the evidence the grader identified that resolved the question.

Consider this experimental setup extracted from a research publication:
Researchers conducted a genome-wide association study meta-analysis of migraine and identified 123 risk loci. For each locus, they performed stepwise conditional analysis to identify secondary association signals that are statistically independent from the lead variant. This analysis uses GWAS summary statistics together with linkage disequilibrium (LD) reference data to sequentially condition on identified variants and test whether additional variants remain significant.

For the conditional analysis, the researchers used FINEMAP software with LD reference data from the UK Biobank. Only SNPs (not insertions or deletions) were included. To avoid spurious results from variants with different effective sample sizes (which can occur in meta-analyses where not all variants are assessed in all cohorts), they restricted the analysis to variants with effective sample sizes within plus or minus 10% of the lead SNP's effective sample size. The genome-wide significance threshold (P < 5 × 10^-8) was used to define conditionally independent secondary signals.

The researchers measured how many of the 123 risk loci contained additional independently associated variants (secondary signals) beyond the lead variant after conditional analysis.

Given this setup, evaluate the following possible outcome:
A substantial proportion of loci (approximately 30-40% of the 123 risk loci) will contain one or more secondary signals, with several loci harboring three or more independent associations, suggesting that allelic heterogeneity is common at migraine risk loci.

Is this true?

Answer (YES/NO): NO